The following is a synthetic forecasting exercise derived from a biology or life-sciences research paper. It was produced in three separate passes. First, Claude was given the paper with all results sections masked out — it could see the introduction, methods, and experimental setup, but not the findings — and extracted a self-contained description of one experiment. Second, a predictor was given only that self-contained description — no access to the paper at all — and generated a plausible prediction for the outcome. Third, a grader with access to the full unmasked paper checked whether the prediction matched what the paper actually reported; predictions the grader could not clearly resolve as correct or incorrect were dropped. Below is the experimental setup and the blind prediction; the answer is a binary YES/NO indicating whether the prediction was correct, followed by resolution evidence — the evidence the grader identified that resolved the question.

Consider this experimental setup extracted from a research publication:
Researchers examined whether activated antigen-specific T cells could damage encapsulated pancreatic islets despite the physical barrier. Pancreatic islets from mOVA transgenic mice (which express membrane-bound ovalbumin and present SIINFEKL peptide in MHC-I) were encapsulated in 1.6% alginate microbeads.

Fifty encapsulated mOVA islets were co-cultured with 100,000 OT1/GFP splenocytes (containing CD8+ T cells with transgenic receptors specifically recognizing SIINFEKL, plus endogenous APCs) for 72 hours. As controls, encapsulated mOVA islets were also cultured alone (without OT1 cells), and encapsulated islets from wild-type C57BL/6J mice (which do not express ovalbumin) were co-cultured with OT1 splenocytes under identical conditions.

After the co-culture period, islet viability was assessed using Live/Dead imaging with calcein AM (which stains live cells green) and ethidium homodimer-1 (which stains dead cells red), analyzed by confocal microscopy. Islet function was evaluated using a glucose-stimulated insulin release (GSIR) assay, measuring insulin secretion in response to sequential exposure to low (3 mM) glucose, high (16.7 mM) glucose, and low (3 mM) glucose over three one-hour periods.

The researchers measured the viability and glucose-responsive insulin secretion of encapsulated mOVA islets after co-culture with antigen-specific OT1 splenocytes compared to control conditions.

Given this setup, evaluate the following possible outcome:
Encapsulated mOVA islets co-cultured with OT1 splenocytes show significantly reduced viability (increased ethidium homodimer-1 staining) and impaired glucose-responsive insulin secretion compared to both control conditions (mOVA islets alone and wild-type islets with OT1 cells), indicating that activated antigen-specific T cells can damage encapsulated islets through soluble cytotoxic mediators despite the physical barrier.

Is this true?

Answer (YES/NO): YES